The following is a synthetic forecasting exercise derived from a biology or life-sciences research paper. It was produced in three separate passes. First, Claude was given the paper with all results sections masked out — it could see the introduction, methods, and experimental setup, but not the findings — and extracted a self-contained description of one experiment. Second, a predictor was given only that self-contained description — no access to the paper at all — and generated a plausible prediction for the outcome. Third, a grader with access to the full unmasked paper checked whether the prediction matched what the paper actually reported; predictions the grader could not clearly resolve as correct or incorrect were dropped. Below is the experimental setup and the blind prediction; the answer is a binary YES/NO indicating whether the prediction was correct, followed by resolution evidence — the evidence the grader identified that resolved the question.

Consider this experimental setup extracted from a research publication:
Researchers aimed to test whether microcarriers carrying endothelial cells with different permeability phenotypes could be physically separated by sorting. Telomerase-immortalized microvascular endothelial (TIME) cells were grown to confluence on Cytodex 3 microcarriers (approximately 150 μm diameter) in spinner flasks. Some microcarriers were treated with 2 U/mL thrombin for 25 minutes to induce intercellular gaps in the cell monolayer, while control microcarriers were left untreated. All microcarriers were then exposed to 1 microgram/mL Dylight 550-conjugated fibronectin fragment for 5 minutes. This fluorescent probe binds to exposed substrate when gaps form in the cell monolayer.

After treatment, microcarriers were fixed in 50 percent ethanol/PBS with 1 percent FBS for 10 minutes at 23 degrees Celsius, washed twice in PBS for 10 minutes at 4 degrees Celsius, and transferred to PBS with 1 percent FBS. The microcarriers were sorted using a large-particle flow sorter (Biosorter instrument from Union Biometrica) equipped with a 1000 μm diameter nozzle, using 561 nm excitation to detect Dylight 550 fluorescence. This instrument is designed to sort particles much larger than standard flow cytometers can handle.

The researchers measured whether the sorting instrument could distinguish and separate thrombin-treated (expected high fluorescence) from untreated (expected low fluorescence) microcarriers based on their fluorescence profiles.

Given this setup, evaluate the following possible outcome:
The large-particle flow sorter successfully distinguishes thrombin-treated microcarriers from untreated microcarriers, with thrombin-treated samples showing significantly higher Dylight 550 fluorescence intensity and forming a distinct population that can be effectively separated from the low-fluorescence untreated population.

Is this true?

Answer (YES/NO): YES